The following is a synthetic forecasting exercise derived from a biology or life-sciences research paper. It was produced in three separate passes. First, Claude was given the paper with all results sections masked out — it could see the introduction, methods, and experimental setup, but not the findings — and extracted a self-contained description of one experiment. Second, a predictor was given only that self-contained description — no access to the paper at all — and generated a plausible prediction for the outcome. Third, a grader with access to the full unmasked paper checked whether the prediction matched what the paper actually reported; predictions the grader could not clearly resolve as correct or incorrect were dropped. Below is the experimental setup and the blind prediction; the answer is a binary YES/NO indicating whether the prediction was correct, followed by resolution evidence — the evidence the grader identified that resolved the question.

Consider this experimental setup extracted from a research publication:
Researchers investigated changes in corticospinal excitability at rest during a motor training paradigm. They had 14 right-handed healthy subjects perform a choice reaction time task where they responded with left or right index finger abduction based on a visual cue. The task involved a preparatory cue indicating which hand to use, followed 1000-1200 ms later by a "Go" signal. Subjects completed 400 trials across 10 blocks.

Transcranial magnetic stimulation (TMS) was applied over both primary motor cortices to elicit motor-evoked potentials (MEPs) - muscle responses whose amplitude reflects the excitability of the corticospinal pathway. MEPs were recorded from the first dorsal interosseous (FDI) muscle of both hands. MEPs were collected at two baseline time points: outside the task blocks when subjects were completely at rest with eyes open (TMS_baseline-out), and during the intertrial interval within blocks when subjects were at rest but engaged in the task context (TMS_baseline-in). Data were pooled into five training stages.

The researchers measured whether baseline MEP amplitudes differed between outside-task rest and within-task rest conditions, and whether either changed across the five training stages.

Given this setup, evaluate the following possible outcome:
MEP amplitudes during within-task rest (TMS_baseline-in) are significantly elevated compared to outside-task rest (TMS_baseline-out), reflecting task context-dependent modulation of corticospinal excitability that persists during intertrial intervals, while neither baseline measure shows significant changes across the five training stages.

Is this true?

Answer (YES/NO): NO